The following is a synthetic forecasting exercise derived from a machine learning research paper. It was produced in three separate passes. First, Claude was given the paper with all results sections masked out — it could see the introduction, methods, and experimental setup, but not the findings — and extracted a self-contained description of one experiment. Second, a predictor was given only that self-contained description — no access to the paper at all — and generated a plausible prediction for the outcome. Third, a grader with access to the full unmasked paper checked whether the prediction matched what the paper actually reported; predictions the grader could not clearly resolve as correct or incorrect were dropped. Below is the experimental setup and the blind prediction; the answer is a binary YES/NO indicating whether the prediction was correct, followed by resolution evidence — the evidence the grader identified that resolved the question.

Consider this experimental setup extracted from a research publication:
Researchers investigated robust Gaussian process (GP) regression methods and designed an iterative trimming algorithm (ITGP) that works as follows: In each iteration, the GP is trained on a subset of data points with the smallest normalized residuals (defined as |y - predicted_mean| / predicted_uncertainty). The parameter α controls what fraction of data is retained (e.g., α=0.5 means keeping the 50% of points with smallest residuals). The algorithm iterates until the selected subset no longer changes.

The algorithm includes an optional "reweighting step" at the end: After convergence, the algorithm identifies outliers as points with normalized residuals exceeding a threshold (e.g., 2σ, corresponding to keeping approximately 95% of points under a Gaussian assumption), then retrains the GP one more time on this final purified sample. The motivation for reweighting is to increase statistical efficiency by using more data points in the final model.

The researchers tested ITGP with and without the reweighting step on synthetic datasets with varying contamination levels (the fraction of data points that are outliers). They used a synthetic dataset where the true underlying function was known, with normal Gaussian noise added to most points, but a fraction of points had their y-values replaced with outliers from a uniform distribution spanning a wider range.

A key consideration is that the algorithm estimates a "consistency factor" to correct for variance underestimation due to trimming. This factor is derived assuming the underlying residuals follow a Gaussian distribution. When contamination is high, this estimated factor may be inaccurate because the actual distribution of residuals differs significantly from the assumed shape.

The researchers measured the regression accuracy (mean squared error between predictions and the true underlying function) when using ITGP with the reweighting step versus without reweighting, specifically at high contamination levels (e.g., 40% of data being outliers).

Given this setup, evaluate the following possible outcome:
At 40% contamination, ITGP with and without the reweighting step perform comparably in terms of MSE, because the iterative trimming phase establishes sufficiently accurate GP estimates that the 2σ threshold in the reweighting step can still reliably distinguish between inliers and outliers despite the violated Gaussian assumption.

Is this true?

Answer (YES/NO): NO